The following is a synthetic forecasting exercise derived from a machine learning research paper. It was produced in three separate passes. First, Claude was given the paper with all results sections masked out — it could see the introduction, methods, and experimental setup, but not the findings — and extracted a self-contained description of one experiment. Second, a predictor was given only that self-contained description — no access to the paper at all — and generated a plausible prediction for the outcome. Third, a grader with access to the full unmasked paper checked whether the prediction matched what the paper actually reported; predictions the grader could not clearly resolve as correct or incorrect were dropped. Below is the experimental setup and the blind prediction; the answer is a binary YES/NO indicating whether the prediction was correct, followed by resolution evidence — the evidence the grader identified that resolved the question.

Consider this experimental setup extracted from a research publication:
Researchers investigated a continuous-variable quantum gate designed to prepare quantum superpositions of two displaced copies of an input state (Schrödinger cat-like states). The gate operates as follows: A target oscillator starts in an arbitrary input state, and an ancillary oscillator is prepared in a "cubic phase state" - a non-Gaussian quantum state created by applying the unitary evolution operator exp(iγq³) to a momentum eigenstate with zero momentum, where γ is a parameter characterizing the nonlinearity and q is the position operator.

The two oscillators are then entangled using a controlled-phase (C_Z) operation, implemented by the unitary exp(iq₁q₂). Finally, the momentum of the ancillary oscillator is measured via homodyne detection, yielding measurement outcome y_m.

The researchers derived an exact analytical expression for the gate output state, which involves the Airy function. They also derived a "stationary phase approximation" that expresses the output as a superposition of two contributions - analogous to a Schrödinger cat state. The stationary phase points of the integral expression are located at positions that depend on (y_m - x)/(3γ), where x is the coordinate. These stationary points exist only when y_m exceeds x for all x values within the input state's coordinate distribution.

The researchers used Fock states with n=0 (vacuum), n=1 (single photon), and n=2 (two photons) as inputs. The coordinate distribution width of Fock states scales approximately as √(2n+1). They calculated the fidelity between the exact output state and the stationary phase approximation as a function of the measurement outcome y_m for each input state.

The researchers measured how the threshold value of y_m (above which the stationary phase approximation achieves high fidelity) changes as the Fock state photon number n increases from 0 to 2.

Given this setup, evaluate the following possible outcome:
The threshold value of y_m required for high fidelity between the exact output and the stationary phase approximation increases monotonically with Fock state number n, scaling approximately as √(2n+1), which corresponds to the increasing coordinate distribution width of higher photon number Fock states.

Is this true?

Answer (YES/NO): YES